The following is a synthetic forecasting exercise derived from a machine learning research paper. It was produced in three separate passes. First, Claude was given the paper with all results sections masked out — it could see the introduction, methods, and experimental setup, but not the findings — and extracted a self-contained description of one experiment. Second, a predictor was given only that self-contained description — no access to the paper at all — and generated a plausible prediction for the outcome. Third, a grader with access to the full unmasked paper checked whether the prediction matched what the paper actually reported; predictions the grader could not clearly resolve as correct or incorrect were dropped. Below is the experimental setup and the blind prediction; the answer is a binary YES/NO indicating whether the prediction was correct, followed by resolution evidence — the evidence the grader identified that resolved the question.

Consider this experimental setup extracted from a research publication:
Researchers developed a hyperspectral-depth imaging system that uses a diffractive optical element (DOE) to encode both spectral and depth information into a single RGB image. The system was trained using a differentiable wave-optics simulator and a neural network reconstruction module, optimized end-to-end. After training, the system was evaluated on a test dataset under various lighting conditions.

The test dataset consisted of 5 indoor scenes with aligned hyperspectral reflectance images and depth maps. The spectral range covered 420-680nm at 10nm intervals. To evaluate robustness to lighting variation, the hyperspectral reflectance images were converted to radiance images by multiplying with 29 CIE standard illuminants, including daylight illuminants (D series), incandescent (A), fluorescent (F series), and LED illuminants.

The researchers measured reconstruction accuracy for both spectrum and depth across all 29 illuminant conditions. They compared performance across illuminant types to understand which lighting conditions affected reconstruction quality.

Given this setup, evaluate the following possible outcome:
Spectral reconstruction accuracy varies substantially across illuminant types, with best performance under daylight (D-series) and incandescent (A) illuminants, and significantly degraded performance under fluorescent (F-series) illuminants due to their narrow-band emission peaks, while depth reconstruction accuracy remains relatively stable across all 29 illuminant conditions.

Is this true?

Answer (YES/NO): NO